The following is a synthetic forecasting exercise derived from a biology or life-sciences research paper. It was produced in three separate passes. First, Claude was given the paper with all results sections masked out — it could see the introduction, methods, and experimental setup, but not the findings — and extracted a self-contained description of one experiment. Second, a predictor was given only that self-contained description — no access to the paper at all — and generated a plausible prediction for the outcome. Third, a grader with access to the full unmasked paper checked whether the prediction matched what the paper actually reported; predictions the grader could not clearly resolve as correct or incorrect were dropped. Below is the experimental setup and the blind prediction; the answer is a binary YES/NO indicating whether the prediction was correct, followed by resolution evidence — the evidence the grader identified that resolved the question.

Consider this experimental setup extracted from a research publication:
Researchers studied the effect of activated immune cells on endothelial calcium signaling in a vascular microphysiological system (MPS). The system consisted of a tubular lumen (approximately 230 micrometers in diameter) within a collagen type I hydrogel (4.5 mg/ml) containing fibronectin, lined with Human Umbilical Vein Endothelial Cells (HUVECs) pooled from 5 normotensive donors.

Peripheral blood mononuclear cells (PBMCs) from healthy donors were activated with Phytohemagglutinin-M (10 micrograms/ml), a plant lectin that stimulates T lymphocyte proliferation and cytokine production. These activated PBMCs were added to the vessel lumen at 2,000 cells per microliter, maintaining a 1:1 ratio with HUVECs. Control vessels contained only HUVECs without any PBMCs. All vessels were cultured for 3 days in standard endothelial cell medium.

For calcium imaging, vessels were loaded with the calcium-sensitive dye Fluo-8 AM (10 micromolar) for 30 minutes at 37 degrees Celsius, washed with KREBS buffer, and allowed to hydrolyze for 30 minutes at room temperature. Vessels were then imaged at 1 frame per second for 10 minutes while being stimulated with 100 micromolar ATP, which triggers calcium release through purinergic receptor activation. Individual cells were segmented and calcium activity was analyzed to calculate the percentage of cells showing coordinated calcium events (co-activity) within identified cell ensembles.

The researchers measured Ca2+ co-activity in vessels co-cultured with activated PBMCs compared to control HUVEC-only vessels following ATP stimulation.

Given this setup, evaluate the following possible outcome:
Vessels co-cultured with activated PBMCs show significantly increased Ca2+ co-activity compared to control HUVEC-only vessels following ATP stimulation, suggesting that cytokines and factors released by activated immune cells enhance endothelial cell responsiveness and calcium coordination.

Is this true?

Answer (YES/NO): NO